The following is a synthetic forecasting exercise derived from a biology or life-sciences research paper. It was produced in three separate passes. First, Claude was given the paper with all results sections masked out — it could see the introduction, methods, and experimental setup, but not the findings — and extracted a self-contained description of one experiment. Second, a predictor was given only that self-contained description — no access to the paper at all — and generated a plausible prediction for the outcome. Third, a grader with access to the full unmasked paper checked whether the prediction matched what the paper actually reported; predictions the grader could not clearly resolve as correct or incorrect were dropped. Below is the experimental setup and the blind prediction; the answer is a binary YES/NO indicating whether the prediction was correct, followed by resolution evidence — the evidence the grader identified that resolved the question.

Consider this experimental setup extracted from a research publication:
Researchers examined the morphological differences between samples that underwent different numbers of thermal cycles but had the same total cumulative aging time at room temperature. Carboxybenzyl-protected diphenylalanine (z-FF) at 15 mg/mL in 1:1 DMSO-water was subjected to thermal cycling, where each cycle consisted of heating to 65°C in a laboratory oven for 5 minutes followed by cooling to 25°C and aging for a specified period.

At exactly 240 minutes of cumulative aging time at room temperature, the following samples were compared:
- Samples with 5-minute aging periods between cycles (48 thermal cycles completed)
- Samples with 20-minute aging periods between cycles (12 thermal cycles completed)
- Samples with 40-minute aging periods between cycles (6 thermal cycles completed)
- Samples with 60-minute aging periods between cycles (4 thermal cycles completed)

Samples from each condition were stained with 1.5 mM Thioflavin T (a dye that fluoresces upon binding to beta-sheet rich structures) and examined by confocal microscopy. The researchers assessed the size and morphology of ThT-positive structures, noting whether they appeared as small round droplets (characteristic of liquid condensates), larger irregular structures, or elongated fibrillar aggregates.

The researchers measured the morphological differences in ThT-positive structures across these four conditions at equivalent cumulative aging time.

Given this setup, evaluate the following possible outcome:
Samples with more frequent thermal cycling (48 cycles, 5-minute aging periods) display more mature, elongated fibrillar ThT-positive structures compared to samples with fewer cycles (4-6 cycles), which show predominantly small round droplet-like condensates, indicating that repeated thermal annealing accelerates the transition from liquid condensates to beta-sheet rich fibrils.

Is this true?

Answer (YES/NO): NO